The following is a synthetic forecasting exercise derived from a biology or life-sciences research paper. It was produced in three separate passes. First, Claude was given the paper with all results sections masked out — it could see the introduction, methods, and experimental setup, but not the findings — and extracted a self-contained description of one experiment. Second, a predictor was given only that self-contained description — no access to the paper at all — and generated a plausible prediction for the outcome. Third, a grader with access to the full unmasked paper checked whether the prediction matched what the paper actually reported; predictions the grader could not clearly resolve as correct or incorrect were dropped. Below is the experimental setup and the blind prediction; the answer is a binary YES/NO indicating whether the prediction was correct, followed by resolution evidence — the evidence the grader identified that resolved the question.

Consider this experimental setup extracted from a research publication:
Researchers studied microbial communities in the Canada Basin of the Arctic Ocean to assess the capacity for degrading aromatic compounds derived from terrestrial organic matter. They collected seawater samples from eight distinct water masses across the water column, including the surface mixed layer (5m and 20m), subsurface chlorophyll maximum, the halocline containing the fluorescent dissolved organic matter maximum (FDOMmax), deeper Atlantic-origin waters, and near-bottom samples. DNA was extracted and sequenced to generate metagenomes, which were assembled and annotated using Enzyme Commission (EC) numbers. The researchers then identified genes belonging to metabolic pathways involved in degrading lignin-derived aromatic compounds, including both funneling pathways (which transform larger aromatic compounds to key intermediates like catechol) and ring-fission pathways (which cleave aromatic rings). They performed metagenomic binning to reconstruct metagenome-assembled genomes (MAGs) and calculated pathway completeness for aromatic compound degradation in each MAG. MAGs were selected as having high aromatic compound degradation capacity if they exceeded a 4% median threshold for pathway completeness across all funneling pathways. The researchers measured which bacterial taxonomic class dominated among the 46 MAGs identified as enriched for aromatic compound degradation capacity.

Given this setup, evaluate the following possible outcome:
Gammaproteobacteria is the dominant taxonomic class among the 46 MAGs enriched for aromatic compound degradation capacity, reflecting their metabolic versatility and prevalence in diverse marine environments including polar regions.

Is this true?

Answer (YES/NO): NO